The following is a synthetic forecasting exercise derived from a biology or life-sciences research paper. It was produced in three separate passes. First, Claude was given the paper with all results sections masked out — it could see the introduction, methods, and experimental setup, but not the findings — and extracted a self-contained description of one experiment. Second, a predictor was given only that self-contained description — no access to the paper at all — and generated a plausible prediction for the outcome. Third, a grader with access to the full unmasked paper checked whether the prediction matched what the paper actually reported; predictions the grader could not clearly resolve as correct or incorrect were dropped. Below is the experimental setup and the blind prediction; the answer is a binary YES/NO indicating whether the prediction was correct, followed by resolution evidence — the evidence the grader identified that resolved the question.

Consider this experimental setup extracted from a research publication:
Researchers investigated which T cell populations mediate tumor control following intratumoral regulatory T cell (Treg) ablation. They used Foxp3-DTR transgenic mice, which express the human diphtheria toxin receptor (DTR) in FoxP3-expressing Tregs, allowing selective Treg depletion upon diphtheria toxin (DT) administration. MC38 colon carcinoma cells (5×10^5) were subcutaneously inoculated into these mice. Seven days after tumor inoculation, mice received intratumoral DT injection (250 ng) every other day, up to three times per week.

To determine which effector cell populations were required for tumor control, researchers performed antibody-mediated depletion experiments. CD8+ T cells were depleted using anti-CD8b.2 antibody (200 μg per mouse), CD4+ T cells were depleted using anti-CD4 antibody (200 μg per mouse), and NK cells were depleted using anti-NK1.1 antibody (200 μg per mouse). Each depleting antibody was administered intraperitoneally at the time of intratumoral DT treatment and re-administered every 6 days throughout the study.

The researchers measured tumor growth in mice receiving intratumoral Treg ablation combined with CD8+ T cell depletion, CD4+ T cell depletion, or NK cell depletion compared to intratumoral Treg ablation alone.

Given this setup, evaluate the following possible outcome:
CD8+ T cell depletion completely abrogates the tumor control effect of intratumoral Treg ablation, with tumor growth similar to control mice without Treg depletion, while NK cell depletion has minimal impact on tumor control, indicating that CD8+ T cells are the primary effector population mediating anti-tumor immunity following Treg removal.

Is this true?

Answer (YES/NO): NO